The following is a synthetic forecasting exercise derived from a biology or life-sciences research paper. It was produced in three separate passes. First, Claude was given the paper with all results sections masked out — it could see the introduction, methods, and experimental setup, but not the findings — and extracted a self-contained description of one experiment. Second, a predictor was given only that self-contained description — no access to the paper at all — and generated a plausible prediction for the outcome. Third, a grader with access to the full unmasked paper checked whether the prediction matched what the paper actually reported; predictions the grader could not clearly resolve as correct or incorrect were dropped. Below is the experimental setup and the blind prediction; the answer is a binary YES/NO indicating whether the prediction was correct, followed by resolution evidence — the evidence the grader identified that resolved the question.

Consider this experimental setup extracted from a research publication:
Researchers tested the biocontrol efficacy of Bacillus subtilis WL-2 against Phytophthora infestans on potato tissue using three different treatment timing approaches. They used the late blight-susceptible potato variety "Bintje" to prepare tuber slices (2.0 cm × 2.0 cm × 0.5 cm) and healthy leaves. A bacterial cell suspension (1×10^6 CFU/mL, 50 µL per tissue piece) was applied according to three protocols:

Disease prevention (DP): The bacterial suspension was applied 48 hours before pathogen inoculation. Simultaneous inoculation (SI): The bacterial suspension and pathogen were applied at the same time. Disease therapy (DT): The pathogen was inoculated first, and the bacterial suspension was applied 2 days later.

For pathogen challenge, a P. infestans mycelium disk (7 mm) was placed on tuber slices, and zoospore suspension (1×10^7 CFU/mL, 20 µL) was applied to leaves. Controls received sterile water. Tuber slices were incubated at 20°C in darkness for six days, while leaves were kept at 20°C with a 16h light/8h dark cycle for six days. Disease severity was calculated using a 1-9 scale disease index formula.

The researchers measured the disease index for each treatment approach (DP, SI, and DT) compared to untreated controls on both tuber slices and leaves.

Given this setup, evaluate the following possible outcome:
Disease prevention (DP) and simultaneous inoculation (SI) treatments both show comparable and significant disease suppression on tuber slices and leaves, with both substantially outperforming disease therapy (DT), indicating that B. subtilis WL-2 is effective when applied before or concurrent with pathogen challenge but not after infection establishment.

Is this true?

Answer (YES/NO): NO